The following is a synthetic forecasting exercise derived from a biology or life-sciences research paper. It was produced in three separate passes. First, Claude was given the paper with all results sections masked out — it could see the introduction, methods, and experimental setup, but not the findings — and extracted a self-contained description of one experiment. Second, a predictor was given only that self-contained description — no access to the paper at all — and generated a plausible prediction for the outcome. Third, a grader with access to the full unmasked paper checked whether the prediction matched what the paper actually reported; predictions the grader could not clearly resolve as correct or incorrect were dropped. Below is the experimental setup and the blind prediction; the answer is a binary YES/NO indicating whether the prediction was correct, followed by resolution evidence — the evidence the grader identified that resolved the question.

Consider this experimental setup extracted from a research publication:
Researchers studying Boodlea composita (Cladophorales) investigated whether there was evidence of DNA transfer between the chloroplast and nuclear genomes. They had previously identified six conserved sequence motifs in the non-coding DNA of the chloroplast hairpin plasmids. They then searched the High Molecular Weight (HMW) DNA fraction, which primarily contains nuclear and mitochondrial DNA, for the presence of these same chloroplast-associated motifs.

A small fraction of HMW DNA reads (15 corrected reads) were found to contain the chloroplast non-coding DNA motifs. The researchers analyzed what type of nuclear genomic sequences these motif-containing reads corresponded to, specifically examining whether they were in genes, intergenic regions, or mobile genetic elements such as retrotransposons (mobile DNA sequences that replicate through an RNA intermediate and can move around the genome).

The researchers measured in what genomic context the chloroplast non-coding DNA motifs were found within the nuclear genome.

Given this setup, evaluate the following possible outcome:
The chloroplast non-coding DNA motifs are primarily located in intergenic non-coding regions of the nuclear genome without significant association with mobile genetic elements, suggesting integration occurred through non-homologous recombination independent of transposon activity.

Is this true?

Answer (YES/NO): NO